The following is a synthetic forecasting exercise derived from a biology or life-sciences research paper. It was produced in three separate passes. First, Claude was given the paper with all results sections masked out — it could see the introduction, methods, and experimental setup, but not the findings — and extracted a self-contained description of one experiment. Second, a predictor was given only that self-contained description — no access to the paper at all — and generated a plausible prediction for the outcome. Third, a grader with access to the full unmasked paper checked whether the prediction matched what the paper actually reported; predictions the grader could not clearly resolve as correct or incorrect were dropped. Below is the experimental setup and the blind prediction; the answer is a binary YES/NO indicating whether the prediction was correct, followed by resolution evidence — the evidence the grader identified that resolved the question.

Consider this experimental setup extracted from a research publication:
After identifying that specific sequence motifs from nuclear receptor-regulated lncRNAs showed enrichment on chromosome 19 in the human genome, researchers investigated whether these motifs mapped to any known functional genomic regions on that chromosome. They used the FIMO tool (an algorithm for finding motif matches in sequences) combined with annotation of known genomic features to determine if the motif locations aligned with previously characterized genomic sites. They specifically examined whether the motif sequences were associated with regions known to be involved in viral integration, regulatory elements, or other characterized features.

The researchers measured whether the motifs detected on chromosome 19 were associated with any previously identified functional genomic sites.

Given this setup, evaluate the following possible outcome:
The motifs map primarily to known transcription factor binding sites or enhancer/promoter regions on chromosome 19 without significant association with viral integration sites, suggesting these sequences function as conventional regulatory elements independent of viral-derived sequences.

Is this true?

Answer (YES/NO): NO